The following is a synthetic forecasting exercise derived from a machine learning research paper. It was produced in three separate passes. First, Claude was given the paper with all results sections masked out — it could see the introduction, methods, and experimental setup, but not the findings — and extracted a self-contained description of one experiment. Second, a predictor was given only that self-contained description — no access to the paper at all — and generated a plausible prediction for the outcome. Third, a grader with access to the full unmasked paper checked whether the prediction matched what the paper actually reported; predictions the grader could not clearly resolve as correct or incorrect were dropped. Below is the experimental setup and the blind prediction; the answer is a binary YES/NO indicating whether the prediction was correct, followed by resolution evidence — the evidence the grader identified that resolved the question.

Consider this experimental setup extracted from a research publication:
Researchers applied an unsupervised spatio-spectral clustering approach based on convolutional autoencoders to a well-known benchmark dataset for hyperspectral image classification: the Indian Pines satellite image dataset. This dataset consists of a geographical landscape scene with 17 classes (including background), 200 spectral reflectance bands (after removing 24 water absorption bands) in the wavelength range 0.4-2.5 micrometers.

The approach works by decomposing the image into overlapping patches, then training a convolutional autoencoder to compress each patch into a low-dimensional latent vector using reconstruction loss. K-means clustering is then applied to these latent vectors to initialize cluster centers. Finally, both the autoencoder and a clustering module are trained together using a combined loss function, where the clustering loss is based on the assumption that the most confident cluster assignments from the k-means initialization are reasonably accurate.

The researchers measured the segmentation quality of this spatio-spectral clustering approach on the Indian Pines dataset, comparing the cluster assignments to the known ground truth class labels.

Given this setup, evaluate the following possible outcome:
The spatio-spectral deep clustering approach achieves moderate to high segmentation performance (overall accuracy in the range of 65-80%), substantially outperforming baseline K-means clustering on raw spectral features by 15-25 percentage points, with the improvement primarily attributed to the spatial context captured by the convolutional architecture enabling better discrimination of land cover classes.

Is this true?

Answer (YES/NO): NO